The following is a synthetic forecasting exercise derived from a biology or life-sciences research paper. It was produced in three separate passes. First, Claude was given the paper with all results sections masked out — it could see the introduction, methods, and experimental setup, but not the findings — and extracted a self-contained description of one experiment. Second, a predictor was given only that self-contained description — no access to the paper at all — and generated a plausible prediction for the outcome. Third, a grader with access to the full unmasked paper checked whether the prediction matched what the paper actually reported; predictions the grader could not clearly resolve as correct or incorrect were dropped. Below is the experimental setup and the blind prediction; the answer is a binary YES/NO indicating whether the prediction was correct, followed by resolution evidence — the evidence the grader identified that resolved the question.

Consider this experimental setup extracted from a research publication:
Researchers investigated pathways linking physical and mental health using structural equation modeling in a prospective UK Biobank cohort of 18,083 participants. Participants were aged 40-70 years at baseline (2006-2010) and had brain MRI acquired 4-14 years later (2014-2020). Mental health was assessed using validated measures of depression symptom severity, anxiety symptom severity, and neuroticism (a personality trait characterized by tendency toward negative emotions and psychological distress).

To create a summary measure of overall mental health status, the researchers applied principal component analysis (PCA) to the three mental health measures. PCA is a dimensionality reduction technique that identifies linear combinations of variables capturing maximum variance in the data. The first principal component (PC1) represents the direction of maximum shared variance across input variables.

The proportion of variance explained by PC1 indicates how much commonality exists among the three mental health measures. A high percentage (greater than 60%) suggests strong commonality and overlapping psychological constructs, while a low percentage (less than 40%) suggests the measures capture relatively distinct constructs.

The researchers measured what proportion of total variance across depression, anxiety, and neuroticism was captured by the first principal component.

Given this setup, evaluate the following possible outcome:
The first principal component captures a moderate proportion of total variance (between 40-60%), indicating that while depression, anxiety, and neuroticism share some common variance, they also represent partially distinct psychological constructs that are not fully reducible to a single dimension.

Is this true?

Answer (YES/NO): NO